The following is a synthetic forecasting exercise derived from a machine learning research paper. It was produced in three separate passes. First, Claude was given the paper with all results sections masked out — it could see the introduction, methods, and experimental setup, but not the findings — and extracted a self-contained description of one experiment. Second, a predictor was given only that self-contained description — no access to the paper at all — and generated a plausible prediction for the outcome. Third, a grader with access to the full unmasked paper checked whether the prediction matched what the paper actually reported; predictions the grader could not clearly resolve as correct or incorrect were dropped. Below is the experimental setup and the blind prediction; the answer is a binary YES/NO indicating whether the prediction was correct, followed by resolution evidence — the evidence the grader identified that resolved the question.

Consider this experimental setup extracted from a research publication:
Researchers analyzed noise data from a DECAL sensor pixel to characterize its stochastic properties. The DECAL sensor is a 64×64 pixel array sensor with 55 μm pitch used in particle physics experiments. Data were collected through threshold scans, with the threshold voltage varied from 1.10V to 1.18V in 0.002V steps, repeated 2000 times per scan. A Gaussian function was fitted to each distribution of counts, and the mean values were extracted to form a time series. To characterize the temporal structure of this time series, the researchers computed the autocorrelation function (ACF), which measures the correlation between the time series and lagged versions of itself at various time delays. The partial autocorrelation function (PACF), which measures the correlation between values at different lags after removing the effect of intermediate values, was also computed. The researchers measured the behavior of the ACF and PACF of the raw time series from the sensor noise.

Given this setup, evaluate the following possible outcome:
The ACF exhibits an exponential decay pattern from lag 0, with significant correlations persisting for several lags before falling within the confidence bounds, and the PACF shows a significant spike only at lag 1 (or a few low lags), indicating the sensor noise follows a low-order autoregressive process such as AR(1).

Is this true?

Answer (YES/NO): NO